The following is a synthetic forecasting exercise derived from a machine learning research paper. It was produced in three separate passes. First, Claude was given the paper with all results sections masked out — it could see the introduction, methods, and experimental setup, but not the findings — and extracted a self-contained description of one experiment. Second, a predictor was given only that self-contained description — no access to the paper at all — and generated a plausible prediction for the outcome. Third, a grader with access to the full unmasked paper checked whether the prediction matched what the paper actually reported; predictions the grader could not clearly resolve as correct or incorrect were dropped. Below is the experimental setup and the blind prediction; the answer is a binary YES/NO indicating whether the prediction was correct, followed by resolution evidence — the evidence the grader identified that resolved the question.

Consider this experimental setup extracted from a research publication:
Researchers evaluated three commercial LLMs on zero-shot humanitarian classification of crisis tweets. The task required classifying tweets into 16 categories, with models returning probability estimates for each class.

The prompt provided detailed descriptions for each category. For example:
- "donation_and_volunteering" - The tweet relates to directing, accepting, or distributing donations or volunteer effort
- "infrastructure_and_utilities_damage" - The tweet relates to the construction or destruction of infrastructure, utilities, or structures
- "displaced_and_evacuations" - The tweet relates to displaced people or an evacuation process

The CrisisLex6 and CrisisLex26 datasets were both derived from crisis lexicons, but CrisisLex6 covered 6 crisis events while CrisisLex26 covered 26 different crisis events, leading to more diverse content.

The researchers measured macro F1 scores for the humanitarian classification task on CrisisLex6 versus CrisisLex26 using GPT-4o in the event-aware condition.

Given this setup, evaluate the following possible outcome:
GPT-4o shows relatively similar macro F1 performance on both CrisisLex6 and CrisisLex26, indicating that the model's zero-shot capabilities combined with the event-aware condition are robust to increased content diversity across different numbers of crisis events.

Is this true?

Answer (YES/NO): NO